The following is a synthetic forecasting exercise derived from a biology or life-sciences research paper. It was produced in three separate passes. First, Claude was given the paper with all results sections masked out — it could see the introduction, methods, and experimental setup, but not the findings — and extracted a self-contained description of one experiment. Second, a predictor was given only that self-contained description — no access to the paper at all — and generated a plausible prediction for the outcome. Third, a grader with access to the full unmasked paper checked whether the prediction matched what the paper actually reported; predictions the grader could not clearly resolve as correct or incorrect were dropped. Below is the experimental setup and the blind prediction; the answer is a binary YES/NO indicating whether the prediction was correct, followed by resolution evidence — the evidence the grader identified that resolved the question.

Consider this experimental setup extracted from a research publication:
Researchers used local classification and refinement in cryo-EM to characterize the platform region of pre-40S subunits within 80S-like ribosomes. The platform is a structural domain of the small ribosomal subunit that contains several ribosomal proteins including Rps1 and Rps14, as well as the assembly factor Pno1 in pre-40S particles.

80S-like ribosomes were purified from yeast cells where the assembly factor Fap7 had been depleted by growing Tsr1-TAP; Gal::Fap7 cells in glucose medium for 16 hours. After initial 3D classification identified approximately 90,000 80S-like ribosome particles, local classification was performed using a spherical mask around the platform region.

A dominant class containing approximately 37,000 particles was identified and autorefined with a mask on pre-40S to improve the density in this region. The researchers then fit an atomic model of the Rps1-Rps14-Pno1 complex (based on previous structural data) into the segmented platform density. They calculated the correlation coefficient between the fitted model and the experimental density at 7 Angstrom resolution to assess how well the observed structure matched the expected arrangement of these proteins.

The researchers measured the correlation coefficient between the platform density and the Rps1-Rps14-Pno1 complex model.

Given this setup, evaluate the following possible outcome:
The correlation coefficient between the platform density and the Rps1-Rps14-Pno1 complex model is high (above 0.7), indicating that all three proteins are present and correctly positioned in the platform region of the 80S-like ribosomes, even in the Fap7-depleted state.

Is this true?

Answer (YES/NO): NO